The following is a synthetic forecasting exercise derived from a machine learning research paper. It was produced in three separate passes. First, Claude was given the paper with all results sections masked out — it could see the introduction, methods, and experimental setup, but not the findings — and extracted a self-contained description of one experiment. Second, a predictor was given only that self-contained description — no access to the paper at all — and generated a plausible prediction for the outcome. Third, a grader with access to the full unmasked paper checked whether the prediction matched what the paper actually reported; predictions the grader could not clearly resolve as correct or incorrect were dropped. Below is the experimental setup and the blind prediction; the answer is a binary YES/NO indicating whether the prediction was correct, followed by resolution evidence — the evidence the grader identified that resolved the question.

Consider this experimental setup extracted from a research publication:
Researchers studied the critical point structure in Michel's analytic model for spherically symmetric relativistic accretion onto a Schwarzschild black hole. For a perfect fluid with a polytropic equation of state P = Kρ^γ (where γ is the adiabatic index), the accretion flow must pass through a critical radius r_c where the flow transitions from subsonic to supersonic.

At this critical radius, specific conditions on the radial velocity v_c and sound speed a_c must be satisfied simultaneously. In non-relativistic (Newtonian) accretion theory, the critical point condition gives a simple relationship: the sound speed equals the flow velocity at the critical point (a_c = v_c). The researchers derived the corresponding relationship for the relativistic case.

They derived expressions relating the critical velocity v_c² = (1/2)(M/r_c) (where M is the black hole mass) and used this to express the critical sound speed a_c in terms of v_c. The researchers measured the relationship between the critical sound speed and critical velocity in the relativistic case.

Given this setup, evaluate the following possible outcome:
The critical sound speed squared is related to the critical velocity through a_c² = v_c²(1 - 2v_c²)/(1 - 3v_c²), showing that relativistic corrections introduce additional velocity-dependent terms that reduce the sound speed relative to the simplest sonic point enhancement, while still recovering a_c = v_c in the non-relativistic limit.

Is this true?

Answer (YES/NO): NO